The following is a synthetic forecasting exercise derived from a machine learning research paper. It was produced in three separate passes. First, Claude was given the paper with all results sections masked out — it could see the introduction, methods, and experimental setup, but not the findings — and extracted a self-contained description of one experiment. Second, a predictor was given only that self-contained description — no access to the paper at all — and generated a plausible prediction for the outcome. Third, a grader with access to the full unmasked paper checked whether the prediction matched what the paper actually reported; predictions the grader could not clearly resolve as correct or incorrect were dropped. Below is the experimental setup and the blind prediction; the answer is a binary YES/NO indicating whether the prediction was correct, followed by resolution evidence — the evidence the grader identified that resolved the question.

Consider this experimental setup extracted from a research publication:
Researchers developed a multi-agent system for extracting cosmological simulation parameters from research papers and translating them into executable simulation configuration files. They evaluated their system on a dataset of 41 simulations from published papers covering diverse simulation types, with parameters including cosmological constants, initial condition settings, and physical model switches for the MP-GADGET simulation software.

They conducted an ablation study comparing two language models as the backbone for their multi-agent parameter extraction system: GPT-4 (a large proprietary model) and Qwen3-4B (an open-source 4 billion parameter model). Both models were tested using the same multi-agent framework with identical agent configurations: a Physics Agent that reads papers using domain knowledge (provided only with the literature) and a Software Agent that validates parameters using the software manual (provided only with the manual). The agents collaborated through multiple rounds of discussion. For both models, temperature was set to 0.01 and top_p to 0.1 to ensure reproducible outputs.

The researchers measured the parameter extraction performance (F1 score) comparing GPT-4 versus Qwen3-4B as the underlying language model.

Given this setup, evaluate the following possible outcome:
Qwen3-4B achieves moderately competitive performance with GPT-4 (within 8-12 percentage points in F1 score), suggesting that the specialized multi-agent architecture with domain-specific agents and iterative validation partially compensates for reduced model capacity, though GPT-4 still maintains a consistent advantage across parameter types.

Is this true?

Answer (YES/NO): NO